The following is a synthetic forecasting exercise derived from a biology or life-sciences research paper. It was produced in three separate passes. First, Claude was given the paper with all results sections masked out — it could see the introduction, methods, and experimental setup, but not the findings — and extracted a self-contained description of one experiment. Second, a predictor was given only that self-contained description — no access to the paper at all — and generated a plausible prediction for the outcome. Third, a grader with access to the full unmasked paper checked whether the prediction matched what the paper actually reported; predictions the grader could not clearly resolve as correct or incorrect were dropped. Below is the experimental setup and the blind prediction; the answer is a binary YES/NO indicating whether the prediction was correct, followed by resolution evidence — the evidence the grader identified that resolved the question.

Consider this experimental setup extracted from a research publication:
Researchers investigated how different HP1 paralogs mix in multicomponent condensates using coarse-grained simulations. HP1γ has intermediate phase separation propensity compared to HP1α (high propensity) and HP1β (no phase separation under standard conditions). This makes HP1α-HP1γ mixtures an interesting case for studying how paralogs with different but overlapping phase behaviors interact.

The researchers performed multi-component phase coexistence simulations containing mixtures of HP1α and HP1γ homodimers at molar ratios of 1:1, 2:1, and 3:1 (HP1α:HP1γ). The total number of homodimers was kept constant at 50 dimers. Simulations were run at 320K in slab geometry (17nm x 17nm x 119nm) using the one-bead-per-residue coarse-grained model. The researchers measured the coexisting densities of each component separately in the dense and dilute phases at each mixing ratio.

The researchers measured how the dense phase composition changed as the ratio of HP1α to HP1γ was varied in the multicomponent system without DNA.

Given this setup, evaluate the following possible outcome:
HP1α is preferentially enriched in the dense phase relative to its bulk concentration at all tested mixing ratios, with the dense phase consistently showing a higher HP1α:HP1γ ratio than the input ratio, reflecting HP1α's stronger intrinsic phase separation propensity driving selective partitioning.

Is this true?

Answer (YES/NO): YES